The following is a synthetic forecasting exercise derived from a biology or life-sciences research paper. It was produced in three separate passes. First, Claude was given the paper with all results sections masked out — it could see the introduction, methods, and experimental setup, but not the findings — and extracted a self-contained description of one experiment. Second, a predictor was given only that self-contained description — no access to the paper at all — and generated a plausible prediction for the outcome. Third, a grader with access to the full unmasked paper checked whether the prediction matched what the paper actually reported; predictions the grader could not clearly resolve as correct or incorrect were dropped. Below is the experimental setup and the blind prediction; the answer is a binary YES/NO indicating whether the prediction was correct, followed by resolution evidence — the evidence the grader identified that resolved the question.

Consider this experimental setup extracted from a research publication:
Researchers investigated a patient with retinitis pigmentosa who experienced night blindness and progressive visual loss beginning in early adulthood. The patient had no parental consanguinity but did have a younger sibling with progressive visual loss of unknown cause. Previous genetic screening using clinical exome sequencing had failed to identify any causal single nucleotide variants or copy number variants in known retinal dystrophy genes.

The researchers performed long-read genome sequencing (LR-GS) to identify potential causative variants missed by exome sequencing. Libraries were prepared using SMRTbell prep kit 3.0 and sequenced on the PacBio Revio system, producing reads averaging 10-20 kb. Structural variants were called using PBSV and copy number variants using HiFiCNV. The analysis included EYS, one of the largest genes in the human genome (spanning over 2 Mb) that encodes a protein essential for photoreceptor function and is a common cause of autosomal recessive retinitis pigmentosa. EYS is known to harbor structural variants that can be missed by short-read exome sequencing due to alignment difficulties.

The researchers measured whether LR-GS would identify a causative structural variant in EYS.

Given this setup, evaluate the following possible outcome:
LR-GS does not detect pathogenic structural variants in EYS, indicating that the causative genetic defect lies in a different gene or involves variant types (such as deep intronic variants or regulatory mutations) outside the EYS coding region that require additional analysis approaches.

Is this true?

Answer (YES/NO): NO